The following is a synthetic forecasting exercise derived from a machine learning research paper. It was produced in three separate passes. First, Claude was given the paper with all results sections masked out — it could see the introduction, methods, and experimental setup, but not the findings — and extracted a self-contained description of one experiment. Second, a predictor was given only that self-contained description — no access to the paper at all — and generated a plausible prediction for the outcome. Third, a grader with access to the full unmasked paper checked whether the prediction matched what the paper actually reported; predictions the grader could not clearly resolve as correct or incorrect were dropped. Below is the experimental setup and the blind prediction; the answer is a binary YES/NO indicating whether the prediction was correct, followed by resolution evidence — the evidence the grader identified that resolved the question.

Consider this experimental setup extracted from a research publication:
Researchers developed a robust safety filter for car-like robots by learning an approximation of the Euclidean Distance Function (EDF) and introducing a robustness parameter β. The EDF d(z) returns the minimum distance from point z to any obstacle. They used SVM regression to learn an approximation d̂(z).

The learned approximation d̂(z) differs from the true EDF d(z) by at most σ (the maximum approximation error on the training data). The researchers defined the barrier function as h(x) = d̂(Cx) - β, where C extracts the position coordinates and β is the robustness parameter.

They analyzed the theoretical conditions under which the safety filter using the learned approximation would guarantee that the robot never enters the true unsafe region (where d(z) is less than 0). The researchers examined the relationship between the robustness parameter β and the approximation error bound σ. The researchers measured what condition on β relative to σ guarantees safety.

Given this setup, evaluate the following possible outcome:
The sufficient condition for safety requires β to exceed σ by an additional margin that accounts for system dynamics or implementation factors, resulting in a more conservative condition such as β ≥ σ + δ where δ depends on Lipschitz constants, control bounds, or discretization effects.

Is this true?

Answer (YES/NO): NO